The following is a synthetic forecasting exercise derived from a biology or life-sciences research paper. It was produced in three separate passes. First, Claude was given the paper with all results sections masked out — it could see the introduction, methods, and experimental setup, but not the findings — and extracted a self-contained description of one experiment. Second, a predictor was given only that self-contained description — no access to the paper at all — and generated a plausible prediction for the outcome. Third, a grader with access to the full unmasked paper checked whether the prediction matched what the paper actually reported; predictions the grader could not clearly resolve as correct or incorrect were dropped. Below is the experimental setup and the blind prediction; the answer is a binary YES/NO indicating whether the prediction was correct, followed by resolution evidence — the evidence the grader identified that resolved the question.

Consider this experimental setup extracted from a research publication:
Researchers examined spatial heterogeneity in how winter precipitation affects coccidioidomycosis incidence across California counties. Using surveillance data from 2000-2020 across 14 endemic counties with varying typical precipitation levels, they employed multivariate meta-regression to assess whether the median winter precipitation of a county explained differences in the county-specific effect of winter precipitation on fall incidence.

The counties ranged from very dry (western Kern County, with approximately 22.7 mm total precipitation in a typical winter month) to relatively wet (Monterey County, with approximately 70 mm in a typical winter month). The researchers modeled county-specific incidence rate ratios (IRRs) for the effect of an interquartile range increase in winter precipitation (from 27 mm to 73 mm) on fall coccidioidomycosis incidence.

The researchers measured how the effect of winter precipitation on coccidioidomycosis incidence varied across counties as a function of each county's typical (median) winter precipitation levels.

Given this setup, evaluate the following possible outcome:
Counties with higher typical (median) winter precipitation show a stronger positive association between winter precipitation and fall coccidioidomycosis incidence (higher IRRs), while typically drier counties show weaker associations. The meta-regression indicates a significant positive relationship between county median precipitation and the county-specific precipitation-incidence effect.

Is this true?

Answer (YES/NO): NO